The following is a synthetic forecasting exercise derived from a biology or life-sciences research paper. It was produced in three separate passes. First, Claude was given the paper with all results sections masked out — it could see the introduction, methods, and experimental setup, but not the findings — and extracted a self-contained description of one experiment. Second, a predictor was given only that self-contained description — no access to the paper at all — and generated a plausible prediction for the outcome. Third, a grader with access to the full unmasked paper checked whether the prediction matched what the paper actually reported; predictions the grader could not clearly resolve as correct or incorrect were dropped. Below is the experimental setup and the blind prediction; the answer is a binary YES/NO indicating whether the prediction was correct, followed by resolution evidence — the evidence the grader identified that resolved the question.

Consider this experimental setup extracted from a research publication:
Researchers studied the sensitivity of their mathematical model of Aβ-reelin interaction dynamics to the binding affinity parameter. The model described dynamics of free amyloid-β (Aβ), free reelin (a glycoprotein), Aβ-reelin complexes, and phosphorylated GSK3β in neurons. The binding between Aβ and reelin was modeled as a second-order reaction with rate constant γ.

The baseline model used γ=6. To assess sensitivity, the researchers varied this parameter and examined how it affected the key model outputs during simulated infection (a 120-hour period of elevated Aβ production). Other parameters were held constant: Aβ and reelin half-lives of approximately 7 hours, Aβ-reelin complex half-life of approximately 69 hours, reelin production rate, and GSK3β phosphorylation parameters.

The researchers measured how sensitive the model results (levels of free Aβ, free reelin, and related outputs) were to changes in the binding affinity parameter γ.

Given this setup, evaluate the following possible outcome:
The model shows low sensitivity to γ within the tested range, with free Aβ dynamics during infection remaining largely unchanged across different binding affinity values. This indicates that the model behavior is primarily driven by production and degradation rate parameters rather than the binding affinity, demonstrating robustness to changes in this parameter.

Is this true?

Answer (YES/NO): YES